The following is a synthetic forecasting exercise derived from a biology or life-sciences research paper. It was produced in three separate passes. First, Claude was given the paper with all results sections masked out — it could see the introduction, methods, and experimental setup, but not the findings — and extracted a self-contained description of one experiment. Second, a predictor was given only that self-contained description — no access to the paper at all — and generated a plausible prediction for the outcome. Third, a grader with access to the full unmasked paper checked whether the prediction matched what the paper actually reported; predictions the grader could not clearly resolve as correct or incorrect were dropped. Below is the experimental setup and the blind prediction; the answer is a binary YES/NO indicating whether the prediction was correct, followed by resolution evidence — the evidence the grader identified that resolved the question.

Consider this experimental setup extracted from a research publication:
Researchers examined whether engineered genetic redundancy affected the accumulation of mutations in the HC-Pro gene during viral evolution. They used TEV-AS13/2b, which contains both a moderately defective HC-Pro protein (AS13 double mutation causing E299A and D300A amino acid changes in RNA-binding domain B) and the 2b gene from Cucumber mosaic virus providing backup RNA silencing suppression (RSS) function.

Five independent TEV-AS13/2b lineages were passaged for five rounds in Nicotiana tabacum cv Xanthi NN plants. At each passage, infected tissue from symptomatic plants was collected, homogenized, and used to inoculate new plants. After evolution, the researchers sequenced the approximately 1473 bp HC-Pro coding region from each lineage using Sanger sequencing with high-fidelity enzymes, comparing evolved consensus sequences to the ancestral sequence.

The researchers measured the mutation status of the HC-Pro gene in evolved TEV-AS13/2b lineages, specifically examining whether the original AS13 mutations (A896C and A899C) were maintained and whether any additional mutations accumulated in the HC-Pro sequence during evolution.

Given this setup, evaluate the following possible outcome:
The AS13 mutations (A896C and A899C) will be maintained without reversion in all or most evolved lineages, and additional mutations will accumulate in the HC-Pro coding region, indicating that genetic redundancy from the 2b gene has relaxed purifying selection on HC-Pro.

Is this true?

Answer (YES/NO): YES